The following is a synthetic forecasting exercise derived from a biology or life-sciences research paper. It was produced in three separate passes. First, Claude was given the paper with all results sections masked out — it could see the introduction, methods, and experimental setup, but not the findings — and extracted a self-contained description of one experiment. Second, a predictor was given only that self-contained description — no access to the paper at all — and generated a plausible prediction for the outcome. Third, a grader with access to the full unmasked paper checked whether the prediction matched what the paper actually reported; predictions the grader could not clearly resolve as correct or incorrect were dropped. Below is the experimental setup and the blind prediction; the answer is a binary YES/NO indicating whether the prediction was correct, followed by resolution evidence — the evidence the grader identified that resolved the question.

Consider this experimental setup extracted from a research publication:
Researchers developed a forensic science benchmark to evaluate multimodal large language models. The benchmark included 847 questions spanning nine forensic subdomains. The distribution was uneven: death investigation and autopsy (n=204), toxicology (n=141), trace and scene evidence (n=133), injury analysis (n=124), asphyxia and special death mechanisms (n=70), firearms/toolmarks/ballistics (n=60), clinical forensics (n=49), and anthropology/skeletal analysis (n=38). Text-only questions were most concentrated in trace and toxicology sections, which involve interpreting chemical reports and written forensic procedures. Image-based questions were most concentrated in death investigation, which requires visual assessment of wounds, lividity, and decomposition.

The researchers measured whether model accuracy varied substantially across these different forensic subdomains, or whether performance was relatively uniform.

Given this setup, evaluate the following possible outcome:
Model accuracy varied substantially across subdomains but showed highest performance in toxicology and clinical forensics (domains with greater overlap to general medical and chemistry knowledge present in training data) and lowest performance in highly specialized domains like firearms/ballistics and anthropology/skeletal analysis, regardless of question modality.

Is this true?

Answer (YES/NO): NO